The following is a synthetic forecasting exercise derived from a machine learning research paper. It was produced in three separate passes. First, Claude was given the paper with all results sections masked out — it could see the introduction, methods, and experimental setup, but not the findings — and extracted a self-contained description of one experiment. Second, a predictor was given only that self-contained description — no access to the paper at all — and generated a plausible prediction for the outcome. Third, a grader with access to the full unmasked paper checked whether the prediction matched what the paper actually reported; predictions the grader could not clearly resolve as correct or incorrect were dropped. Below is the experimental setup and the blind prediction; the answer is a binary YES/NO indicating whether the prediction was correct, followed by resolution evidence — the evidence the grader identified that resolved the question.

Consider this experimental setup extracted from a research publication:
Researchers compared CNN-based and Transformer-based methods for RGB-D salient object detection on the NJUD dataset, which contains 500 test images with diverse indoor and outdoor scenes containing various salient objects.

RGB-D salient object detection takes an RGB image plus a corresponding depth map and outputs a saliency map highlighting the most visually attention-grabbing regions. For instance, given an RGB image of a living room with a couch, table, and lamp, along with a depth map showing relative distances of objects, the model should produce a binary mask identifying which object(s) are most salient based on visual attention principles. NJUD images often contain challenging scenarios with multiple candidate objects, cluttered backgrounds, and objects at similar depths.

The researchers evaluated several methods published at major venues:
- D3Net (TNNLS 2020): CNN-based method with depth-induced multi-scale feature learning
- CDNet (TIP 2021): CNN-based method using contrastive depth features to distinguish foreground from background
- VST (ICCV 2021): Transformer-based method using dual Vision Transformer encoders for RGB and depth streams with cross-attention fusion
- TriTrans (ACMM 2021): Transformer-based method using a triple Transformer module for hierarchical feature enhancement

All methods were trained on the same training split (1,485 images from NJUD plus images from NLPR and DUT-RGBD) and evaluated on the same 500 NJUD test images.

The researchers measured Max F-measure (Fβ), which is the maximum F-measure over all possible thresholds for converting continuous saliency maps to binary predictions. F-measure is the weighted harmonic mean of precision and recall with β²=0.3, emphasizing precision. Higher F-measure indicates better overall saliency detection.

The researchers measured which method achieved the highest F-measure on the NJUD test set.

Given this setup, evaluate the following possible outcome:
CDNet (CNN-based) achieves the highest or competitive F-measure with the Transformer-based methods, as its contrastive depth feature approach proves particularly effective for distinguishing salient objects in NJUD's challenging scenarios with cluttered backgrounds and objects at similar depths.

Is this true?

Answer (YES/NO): YES